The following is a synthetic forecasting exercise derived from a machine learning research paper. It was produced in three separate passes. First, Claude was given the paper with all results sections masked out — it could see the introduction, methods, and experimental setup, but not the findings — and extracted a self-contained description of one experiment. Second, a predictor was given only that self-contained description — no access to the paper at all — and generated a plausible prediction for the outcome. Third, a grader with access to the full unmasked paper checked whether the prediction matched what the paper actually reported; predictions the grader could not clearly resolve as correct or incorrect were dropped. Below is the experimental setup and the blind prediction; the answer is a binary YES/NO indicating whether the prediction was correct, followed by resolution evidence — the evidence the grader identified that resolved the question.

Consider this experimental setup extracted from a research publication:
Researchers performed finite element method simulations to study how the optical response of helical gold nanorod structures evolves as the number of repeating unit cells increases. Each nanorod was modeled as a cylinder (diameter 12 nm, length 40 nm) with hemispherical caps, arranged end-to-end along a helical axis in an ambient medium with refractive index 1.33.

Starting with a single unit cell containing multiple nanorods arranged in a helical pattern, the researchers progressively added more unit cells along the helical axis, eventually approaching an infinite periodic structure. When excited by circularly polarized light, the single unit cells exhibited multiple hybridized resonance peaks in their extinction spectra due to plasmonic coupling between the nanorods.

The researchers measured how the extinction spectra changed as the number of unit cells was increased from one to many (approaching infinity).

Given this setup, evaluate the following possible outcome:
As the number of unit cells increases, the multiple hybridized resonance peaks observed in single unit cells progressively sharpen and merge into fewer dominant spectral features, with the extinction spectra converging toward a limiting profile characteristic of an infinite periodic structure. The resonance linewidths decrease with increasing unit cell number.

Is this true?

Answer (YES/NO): NO